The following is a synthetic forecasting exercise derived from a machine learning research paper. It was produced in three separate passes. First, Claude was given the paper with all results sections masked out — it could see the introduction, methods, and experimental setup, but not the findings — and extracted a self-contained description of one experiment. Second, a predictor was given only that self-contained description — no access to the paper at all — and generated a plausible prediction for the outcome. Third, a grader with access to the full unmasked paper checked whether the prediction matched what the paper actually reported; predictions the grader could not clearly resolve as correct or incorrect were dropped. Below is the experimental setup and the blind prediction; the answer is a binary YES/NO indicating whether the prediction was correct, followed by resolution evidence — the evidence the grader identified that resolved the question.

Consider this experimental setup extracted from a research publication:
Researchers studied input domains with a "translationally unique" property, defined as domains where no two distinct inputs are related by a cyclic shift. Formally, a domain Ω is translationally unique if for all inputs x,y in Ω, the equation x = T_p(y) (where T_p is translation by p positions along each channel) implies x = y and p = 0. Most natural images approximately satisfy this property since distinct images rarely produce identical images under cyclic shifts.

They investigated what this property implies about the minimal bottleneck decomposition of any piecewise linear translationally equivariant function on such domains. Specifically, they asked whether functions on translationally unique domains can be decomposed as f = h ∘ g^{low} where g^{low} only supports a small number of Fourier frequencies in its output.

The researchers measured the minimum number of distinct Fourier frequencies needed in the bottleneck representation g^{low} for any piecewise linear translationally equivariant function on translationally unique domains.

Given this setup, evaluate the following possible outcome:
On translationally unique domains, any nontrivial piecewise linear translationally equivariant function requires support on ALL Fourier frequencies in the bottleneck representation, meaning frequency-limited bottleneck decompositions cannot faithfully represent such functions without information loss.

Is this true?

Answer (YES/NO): NO